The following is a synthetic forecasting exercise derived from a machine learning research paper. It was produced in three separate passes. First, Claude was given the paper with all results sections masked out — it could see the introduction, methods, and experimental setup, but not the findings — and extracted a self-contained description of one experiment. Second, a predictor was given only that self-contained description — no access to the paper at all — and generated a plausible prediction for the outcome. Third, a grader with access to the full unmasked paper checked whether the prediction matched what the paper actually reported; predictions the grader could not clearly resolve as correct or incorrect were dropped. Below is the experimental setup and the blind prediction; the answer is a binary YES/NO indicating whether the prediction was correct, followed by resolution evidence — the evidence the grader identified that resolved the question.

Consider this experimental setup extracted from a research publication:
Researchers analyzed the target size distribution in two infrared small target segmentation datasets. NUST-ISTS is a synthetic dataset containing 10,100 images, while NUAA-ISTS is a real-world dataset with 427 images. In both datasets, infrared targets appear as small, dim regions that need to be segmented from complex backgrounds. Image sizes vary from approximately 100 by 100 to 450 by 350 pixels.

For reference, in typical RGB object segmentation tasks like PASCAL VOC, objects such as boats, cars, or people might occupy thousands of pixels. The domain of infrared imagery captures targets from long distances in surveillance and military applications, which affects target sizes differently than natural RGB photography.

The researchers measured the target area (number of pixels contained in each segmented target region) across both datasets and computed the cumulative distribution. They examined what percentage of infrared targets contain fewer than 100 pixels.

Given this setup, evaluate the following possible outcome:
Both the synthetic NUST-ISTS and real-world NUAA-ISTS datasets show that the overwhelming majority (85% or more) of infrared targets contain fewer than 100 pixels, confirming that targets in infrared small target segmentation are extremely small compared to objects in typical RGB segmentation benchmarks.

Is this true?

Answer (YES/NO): YES